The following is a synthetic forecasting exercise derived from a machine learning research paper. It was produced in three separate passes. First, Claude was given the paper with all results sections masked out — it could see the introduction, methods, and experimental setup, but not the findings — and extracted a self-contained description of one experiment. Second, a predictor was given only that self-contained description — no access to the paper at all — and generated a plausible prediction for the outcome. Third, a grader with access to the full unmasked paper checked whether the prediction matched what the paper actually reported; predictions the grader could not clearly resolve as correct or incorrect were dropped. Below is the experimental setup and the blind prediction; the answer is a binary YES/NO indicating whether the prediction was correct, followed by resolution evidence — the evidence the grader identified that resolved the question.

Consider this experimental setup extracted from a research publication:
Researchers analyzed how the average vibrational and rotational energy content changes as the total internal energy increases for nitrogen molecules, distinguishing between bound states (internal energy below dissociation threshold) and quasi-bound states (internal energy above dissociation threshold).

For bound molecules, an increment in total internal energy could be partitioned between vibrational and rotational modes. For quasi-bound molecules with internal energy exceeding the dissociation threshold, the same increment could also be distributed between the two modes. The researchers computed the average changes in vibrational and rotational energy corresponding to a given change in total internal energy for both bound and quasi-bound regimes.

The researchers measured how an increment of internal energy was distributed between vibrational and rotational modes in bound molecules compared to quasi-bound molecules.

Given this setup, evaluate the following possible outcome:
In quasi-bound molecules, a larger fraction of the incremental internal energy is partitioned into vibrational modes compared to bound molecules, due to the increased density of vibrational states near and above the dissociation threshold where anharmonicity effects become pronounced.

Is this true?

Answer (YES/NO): NO